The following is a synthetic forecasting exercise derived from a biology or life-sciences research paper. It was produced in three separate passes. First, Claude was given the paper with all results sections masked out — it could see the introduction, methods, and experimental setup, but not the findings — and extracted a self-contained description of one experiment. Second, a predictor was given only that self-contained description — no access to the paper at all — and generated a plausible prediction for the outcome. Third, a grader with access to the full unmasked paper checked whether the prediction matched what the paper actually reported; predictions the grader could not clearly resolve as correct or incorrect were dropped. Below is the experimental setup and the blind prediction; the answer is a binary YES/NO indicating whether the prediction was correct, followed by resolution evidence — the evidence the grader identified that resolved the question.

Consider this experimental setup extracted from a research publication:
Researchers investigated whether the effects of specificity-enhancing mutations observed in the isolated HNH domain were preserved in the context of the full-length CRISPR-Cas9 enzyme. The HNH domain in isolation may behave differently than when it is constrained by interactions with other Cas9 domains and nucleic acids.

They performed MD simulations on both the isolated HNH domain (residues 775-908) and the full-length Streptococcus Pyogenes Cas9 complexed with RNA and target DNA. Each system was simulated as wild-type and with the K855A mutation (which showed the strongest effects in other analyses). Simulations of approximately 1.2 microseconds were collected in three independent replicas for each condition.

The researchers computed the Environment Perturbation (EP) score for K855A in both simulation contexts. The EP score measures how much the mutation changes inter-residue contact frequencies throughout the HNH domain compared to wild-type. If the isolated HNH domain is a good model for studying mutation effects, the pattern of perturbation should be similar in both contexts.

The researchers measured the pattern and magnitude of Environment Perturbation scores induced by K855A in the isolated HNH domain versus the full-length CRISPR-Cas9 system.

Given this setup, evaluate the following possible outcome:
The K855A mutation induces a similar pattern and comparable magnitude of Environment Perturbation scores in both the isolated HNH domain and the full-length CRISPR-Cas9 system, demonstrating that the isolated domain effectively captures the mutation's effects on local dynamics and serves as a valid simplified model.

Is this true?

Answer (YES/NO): YES